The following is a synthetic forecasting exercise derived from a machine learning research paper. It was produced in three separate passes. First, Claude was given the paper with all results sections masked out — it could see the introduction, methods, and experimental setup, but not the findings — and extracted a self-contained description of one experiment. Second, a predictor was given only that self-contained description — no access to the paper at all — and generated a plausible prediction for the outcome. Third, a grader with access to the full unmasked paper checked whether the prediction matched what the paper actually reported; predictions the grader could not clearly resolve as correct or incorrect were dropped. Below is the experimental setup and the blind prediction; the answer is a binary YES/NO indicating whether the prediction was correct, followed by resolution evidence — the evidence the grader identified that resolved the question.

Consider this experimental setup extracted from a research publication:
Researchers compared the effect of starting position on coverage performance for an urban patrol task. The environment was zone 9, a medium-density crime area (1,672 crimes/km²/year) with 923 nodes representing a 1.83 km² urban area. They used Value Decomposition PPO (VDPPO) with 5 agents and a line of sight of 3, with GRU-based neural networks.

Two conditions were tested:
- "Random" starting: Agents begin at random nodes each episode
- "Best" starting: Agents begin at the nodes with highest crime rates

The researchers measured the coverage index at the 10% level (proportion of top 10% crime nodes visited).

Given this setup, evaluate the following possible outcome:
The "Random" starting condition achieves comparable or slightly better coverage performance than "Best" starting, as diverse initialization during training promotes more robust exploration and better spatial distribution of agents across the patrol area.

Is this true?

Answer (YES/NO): NO